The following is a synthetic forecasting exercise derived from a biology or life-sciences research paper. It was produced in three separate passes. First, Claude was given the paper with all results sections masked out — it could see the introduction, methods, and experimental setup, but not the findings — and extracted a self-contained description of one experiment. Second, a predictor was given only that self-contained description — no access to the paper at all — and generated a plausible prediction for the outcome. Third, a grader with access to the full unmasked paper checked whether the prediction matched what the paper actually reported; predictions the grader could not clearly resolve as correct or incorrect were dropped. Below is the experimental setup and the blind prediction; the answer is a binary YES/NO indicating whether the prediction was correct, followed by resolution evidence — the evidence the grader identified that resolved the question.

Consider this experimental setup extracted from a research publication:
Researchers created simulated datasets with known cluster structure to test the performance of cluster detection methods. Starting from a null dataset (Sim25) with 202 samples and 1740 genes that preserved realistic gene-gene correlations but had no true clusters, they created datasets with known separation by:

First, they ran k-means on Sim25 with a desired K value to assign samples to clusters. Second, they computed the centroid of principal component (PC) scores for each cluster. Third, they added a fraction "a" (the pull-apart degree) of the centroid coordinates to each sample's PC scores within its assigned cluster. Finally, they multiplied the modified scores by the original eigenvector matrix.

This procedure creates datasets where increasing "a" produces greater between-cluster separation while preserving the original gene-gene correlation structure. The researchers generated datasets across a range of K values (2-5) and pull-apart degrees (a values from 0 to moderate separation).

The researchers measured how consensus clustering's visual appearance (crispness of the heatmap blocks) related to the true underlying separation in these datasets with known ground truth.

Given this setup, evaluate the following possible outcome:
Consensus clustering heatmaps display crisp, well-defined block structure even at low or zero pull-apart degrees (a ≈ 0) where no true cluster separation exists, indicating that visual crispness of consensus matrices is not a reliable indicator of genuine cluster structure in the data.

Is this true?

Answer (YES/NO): YES